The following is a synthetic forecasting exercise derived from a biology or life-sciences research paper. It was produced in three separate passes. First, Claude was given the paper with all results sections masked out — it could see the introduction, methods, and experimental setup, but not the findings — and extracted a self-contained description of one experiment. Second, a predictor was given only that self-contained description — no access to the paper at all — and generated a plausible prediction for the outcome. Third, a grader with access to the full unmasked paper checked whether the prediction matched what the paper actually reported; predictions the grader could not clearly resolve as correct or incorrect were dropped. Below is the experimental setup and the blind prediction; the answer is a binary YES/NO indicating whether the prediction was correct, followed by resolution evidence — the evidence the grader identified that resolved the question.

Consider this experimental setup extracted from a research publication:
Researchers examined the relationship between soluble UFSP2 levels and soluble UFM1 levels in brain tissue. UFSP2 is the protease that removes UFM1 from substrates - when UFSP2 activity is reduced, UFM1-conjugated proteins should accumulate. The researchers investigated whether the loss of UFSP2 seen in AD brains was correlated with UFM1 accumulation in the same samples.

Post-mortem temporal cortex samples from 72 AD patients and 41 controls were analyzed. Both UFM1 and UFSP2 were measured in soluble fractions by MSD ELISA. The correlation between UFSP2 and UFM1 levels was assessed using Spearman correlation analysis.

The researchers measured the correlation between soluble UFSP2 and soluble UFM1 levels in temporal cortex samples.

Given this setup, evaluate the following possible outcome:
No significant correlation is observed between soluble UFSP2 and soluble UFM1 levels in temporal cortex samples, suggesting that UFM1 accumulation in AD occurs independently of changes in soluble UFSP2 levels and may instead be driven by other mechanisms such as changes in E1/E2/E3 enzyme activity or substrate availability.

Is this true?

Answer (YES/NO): NO